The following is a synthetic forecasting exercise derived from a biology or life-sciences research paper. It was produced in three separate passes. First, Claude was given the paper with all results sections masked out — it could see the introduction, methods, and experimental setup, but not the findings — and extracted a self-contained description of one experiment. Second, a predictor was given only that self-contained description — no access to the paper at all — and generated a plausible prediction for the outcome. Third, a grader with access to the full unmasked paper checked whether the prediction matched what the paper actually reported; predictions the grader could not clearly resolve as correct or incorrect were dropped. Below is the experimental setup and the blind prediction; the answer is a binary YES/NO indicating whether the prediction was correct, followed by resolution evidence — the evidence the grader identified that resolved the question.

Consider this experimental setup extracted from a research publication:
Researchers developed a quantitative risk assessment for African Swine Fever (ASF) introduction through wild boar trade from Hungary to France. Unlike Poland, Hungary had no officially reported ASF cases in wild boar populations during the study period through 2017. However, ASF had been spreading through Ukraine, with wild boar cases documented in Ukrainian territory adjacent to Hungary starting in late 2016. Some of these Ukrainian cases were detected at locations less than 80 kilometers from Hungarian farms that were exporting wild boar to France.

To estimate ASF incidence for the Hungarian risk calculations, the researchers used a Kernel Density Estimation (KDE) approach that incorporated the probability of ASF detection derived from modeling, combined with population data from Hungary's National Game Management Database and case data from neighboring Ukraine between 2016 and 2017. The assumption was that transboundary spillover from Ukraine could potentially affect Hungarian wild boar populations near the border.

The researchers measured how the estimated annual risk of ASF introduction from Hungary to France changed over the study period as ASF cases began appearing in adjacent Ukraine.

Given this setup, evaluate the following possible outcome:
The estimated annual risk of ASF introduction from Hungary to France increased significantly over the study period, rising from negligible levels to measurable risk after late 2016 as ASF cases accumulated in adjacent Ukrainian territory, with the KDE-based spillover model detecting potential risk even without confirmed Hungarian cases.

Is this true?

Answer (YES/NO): NO